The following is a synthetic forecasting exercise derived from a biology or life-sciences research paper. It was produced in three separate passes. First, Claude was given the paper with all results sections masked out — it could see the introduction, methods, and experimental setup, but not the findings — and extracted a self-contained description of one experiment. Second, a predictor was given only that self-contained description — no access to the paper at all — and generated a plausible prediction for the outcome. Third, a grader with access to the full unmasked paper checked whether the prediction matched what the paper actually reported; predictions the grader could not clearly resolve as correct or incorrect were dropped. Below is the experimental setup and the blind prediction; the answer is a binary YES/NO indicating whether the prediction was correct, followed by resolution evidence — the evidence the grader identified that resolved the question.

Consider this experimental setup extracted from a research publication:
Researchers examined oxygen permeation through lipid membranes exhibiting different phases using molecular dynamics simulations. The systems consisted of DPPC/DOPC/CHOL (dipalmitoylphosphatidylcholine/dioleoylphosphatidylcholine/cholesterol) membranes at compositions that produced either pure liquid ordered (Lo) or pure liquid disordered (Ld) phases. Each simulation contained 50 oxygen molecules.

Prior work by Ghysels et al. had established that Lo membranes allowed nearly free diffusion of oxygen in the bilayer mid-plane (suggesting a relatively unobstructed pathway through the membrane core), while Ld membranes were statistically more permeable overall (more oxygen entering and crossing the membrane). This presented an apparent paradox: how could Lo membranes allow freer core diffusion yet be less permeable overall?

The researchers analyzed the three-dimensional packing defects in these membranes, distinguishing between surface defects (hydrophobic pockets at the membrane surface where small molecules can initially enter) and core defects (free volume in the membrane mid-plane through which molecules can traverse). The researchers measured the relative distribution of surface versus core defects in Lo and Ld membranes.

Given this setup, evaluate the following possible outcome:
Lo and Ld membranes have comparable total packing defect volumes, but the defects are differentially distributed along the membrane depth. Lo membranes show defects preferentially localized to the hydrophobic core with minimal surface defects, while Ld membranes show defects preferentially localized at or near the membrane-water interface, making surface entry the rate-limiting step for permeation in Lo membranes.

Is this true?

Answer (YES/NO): NO